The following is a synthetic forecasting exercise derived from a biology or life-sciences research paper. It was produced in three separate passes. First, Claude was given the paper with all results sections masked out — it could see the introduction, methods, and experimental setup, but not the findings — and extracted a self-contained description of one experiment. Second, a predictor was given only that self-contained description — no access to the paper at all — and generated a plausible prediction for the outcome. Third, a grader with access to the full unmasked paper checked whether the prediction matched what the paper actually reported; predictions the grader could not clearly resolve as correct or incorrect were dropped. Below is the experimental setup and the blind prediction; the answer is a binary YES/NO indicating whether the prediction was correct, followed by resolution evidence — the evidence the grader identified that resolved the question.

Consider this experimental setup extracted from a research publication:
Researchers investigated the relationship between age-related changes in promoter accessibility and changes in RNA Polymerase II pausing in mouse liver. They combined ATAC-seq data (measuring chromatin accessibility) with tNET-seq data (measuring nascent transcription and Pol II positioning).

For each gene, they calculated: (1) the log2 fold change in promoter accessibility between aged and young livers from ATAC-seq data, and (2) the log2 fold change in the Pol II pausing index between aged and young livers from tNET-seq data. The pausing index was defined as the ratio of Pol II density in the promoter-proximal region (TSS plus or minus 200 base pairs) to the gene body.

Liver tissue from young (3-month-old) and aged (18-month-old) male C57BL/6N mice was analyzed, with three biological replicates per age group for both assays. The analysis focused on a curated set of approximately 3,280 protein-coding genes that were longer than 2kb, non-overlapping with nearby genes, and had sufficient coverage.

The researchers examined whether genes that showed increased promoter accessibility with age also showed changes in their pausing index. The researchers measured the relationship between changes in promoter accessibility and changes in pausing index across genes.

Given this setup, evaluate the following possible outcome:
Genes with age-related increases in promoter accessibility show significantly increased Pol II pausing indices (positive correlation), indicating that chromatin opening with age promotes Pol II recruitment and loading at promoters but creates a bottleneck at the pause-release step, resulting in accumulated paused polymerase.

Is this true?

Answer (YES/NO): NO